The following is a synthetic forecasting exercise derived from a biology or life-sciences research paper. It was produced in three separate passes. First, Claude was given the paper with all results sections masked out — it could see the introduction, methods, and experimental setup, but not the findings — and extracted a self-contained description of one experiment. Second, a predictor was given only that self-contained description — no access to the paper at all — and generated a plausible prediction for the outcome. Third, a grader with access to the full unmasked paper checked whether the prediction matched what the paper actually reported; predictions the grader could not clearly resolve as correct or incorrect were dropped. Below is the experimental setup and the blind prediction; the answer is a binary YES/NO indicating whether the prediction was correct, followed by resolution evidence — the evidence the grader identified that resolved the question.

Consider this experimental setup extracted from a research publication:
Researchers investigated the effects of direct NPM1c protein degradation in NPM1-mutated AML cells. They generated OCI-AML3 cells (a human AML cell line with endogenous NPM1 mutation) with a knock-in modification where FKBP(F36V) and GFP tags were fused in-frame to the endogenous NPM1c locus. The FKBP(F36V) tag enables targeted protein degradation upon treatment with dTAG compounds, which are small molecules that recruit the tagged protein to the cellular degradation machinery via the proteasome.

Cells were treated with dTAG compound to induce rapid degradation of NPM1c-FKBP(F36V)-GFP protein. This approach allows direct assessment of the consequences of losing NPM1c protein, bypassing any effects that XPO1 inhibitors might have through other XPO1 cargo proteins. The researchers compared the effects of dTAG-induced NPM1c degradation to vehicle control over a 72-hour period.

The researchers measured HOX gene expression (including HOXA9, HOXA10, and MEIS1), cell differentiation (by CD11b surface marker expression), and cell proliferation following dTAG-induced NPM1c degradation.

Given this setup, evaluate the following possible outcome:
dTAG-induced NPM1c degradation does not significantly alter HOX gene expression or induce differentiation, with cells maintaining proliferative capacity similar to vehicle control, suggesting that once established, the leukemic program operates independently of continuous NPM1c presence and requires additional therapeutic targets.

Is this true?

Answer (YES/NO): NO